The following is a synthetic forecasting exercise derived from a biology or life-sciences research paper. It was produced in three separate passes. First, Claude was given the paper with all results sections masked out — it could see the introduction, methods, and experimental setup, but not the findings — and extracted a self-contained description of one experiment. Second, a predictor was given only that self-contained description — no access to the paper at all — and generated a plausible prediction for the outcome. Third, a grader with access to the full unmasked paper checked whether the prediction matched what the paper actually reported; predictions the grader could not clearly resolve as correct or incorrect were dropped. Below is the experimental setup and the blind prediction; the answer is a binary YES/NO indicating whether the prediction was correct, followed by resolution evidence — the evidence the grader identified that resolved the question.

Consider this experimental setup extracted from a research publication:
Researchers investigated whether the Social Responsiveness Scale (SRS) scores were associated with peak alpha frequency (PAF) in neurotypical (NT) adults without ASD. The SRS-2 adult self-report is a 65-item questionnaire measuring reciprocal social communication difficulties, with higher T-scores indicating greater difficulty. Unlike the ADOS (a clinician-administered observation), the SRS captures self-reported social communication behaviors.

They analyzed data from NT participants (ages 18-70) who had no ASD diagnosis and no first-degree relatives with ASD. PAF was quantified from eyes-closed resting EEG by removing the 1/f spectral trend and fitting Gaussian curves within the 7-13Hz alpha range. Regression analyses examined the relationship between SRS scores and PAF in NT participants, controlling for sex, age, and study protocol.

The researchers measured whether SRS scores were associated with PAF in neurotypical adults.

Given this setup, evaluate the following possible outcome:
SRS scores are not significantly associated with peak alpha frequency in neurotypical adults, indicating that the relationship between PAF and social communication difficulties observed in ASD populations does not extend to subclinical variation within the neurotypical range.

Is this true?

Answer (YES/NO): YES